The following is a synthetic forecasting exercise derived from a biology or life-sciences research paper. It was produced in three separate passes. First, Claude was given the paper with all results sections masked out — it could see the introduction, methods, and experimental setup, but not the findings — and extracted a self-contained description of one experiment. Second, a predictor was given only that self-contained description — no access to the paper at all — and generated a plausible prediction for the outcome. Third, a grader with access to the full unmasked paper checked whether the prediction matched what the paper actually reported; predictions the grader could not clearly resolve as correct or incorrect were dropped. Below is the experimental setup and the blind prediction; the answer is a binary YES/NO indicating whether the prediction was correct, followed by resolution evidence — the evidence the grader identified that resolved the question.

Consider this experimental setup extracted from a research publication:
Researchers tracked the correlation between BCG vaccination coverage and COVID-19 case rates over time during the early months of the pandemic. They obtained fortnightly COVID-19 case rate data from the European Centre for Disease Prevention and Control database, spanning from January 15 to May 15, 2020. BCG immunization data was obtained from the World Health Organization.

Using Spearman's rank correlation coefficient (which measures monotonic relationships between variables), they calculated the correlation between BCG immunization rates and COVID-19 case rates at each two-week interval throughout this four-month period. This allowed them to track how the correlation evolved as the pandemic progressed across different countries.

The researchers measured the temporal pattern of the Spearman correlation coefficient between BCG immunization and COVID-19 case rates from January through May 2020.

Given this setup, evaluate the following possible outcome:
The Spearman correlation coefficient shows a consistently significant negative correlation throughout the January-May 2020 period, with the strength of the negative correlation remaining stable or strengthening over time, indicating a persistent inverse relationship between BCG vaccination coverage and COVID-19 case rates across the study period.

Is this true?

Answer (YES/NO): NO